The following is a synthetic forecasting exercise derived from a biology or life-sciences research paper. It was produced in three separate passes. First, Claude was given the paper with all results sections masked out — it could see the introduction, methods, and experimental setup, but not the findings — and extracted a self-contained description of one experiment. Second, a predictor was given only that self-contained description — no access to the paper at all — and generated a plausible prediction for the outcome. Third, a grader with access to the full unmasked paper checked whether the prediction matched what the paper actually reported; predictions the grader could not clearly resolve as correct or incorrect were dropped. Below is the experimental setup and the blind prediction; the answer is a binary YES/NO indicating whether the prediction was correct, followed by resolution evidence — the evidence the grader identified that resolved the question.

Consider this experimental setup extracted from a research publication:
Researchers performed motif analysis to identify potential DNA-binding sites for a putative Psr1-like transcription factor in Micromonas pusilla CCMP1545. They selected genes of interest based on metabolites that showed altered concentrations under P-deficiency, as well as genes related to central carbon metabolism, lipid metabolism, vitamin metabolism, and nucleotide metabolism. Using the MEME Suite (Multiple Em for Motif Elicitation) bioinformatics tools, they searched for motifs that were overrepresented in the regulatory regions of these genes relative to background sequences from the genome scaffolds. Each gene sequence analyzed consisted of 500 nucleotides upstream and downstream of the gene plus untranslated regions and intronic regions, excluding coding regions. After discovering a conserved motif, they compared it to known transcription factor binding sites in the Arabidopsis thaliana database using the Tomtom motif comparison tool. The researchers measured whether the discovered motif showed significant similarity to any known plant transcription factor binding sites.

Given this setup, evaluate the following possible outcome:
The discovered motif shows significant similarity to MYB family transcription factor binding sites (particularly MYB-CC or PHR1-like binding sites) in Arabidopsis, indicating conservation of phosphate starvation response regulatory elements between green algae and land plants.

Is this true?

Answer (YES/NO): YES